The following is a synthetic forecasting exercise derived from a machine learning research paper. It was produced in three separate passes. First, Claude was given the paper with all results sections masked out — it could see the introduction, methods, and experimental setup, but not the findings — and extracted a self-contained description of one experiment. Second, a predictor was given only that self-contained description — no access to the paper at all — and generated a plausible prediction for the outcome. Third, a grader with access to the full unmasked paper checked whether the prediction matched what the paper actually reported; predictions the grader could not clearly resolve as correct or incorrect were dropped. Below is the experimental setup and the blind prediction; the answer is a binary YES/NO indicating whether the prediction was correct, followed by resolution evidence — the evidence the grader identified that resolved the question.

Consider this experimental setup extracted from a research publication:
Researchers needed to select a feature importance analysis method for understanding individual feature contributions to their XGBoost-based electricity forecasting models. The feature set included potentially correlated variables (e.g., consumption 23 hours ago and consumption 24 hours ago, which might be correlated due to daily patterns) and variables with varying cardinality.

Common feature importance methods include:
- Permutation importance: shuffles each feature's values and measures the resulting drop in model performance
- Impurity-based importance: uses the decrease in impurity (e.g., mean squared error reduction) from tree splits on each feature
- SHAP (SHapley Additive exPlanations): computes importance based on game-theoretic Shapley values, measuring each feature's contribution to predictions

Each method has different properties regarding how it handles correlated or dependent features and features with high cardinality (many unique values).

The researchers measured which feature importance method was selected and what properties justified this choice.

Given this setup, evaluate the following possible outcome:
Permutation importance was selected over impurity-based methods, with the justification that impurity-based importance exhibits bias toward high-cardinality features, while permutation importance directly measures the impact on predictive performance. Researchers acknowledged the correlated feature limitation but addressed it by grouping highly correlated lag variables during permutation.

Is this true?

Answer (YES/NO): NO